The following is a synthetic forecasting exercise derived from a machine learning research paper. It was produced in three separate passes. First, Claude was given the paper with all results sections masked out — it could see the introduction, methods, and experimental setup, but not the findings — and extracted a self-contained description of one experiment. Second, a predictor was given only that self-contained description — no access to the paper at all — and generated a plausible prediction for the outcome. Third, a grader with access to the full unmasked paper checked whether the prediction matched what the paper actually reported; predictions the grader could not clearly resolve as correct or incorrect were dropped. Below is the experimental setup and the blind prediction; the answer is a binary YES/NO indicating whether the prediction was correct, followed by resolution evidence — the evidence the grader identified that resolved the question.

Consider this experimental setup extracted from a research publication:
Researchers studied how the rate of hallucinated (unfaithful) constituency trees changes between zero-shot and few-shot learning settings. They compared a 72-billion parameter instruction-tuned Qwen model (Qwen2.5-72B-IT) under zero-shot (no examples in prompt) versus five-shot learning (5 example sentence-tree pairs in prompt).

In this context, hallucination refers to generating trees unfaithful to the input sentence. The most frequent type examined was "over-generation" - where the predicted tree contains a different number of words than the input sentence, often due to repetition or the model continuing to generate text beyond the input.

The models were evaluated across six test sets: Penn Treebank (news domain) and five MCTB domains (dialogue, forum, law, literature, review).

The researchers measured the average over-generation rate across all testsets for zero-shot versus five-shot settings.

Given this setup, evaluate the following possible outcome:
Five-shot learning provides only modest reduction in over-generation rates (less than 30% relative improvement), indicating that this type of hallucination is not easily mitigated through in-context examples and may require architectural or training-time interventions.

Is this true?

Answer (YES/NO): YES